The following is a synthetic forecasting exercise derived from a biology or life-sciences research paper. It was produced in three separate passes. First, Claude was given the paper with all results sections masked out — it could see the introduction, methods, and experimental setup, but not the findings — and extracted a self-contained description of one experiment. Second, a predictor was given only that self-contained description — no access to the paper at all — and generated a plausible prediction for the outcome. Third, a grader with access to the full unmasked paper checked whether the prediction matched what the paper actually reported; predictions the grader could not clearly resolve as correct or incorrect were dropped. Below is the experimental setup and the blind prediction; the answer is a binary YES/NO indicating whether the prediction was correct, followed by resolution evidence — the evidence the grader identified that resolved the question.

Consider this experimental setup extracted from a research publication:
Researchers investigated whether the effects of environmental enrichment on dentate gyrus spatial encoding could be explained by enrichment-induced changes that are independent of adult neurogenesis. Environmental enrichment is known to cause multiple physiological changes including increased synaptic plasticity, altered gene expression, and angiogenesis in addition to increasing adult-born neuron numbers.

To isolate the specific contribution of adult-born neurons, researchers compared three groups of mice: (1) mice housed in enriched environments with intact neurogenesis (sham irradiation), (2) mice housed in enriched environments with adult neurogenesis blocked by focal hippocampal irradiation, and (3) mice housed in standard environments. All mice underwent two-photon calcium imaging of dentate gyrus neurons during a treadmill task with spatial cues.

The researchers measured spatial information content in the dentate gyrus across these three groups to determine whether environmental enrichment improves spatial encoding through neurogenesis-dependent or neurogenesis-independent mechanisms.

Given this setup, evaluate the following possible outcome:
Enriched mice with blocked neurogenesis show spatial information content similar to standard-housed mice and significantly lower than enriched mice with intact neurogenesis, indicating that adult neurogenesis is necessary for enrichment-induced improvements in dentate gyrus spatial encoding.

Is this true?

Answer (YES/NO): NO